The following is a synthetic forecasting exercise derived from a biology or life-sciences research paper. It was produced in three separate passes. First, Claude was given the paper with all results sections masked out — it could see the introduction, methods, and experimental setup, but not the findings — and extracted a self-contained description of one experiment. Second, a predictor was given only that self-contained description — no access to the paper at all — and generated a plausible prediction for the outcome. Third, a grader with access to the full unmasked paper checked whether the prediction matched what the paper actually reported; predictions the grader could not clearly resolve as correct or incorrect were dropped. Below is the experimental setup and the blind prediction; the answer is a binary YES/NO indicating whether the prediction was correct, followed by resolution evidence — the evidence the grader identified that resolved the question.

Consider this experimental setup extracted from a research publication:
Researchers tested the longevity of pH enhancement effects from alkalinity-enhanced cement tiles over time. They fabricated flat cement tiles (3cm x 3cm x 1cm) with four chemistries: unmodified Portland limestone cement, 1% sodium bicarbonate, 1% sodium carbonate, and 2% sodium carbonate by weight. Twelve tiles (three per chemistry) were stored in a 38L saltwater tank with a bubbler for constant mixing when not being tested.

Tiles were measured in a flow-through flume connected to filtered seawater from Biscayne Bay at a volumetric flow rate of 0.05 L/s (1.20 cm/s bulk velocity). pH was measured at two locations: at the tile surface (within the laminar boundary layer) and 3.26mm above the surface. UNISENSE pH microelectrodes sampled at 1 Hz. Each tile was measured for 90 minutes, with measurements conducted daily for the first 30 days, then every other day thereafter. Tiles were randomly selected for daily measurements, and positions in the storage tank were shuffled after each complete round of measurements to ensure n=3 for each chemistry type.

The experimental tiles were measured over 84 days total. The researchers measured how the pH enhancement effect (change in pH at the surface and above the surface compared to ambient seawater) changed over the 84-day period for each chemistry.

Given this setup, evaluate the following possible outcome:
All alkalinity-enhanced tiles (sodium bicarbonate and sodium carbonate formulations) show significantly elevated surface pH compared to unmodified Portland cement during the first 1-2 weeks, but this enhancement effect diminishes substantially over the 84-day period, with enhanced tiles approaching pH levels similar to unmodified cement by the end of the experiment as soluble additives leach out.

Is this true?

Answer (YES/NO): NO